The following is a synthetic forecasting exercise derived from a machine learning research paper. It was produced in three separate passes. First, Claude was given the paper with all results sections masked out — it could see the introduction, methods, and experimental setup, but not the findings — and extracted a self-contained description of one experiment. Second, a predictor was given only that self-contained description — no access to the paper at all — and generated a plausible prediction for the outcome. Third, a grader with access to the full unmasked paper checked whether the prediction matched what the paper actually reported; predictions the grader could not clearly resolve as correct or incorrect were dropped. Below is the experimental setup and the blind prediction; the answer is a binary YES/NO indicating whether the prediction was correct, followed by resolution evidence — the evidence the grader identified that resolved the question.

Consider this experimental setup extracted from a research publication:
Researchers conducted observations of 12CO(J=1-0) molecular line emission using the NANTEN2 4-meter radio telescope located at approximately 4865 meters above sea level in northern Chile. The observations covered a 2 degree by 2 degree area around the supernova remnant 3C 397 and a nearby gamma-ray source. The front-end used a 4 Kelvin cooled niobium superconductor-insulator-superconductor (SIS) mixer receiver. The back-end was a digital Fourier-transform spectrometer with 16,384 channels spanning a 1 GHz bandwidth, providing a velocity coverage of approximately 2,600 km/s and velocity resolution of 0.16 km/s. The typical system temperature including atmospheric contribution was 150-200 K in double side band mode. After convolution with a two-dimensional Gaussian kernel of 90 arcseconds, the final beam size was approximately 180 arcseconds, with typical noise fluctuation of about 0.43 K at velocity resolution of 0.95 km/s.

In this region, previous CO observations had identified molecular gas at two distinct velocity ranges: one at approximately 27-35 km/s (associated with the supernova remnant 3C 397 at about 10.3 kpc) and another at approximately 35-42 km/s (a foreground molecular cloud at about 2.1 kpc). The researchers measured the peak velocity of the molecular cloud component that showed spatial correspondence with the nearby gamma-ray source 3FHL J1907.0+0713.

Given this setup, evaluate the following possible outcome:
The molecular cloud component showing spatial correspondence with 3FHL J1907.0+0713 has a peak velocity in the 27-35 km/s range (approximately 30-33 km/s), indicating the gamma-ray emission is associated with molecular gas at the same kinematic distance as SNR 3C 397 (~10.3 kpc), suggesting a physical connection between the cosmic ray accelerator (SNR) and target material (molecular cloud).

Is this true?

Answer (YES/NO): NO